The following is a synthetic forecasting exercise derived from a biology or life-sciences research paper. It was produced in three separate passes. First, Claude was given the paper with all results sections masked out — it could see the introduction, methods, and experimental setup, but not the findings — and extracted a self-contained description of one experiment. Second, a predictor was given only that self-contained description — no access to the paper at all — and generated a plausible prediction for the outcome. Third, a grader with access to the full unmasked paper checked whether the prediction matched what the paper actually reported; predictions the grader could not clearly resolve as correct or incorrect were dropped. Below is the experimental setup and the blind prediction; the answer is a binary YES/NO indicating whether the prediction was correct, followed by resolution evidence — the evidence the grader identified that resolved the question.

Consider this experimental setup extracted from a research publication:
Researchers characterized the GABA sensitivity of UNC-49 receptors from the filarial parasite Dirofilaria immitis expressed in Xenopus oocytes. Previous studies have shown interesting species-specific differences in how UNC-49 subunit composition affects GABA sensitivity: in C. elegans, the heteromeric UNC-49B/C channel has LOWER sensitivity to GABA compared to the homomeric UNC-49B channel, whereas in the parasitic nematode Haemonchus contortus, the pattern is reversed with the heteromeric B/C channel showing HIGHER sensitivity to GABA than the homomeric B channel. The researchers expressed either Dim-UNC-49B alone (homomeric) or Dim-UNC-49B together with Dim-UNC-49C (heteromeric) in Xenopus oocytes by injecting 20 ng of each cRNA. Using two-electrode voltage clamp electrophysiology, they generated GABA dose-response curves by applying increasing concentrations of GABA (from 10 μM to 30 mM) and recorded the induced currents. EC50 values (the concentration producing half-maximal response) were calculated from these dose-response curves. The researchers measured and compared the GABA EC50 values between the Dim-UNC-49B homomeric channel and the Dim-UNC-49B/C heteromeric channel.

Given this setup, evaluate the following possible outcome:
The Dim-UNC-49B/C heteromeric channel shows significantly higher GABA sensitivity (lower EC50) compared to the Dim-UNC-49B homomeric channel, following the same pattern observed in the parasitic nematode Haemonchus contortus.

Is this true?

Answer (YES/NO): NO